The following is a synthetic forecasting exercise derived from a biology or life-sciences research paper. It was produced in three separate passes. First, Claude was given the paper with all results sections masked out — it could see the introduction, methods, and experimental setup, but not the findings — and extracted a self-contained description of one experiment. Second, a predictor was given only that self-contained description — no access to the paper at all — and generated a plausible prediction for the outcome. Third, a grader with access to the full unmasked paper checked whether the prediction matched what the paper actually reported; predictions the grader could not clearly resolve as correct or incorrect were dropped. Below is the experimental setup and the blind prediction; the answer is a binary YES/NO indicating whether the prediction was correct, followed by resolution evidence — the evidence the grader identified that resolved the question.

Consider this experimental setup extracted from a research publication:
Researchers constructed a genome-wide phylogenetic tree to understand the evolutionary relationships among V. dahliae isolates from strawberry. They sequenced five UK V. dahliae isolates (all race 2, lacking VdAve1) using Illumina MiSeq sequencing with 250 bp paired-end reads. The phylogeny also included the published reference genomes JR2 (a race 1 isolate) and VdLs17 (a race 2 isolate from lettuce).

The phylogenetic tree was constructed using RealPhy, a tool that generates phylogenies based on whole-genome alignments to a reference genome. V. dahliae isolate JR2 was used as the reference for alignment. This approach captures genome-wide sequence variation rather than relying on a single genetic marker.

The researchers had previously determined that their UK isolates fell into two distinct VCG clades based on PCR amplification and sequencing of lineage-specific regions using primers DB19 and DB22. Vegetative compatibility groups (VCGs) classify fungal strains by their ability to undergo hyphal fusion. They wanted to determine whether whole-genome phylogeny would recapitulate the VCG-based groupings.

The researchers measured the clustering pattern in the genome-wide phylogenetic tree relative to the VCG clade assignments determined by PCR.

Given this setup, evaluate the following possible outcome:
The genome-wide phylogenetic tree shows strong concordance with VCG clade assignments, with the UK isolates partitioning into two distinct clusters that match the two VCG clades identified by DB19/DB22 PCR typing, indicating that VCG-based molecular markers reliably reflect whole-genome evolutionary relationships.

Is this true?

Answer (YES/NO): YES